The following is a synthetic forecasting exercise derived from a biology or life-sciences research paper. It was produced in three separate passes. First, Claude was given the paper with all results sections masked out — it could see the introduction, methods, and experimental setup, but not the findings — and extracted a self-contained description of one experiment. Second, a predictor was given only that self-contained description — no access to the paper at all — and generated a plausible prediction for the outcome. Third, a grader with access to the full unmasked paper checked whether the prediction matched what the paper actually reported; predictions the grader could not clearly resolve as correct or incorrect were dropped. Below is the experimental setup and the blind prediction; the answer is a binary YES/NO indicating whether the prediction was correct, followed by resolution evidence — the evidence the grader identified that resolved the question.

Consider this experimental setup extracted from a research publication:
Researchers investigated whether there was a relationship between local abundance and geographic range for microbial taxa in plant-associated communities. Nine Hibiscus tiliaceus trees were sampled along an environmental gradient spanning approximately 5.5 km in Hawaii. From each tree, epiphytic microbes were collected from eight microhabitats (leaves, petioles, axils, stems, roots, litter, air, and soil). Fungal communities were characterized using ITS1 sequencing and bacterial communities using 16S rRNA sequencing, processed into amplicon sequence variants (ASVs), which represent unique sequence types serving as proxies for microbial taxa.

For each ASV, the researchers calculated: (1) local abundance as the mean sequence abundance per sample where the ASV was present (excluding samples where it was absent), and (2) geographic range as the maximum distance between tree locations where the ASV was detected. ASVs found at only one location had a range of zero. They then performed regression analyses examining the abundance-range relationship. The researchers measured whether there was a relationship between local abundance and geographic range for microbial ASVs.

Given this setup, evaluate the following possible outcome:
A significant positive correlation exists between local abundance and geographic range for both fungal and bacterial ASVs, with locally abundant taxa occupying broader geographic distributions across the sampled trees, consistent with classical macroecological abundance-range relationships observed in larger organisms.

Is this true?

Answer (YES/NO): NO